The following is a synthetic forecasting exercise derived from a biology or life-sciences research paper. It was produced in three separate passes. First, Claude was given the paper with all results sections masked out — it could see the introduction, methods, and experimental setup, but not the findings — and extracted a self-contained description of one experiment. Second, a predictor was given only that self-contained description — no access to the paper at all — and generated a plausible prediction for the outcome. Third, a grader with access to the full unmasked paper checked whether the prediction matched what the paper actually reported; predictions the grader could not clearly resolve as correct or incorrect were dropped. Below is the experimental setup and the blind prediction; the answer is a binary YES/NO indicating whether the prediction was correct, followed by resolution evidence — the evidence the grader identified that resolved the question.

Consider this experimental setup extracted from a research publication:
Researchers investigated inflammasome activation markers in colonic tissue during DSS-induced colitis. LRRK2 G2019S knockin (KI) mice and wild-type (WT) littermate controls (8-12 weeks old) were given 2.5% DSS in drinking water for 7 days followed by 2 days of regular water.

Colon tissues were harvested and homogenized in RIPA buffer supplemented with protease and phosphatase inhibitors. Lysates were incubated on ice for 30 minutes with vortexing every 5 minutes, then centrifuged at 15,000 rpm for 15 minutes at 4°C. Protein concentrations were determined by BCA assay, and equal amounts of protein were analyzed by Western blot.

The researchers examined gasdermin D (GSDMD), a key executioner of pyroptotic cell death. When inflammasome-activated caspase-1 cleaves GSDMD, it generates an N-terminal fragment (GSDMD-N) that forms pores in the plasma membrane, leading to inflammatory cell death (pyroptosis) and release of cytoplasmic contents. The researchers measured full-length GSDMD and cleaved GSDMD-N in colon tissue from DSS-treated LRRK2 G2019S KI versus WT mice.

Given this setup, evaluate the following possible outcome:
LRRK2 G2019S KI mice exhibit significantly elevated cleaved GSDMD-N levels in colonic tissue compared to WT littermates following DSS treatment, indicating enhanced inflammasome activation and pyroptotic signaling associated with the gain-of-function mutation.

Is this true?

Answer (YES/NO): YES